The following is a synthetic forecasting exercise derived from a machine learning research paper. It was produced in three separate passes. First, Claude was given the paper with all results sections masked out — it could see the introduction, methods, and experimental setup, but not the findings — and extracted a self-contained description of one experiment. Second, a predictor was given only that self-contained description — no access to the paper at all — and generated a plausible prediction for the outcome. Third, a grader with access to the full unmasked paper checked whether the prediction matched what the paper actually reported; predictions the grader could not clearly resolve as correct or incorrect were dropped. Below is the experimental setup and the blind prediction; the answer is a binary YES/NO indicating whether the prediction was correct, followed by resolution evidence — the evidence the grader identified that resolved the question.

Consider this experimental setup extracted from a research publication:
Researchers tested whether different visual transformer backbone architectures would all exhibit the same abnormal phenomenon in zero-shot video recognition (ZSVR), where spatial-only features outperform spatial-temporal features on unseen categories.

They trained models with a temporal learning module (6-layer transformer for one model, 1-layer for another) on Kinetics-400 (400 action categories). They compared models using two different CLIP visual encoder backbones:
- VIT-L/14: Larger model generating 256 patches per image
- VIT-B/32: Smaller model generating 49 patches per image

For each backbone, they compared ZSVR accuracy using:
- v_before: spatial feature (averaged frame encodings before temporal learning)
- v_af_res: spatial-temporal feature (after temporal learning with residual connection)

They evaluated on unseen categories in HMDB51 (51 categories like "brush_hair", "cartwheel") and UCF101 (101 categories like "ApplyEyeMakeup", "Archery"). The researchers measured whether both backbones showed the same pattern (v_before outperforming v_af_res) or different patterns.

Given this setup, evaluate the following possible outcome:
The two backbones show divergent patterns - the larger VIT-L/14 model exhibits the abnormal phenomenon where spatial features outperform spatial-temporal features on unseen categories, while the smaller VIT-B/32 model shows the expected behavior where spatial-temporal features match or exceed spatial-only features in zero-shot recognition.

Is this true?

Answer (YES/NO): NO